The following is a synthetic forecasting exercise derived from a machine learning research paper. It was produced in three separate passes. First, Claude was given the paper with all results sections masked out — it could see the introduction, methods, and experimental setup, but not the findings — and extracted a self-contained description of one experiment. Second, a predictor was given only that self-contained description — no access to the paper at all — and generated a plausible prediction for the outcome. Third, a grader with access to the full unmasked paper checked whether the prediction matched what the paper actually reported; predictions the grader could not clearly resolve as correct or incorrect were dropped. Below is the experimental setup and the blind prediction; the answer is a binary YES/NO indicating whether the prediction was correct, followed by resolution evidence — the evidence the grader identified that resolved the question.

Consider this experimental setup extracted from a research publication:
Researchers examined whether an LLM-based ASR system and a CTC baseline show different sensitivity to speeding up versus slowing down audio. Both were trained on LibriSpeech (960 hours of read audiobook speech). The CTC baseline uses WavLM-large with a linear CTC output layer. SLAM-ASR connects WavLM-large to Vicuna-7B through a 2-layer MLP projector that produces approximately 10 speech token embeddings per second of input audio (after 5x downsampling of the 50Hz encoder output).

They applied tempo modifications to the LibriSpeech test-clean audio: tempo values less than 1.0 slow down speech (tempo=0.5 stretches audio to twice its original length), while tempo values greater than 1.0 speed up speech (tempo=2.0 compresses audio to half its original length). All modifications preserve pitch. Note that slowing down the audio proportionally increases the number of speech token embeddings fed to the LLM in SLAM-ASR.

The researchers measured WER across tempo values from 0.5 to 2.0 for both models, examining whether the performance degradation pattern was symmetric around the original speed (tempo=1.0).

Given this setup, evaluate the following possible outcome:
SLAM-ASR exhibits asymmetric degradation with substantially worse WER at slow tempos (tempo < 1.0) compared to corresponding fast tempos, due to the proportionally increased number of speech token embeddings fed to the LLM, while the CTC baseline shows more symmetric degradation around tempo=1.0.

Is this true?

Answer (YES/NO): YES